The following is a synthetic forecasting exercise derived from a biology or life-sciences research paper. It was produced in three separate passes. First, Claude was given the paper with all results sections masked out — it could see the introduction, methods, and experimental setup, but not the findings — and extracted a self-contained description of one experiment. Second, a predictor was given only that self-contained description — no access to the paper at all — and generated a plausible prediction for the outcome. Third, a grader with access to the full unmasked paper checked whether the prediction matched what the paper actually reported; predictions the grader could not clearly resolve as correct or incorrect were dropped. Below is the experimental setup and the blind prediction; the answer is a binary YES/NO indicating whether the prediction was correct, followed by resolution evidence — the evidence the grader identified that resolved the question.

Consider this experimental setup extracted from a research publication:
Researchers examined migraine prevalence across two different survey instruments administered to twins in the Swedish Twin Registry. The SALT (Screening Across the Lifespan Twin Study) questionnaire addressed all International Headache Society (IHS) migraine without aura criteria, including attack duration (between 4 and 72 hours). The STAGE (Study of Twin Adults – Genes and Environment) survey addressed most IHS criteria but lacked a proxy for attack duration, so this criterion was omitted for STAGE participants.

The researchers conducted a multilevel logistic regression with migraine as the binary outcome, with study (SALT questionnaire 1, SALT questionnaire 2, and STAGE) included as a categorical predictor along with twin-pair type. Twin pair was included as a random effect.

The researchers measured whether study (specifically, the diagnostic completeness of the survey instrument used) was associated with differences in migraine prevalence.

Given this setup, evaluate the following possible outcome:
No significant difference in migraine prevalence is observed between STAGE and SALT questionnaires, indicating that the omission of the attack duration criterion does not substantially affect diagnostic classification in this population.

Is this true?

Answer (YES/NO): NO